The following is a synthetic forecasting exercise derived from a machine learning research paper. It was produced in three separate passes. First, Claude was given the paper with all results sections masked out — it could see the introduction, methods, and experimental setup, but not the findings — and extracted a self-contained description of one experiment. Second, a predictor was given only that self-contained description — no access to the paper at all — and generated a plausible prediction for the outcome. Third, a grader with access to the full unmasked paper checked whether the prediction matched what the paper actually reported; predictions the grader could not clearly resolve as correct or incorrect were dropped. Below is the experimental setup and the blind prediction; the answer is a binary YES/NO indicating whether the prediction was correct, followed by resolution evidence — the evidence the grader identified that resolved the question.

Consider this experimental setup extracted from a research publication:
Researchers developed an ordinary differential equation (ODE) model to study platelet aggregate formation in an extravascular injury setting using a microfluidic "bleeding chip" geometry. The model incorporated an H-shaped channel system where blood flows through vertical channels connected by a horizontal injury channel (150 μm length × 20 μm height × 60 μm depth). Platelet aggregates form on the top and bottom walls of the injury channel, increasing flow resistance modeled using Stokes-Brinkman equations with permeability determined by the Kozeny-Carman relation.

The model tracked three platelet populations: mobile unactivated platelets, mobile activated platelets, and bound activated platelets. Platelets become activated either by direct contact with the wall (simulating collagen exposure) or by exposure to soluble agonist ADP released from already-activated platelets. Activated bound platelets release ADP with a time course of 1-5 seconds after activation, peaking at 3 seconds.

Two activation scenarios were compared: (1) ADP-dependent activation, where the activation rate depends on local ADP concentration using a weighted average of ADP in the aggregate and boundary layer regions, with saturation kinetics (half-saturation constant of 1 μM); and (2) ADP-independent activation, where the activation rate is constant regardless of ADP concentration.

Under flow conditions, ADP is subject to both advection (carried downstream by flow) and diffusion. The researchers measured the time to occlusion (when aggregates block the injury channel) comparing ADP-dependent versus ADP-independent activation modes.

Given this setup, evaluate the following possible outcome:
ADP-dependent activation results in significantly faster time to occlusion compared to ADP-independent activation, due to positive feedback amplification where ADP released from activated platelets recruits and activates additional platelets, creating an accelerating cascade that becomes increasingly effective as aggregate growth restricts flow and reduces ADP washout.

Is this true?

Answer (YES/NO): NO